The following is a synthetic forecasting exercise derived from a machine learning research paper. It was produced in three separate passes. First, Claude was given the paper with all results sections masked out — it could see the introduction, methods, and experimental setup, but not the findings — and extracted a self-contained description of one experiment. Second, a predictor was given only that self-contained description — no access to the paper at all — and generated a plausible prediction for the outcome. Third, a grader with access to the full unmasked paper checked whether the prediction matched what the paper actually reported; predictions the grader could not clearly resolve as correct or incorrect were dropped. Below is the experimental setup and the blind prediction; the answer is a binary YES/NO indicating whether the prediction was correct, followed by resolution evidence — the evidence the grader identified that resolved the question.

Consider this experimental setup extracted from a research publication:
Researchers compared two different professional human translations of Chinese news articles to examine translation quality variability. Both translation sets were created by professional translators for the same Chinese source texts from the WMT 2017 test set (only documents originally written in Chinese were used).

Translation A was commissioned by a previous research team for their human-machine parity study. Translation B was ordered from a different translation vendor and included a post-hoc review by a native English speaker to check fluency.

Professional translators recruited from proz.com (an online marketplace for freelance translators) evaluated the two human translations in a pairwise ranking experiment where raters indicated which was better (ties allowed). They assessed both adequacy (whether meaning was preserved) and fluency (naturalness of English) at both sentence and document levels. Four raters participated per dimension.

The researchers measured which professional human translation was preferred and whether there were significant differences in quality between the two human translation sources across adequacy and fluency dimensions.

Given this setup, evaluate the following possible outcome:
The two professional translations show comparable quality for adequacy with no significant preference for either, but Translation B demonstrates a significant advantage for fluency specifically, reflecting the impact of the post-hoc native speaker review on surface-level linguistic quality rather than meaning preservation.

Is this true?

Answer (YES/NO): NO